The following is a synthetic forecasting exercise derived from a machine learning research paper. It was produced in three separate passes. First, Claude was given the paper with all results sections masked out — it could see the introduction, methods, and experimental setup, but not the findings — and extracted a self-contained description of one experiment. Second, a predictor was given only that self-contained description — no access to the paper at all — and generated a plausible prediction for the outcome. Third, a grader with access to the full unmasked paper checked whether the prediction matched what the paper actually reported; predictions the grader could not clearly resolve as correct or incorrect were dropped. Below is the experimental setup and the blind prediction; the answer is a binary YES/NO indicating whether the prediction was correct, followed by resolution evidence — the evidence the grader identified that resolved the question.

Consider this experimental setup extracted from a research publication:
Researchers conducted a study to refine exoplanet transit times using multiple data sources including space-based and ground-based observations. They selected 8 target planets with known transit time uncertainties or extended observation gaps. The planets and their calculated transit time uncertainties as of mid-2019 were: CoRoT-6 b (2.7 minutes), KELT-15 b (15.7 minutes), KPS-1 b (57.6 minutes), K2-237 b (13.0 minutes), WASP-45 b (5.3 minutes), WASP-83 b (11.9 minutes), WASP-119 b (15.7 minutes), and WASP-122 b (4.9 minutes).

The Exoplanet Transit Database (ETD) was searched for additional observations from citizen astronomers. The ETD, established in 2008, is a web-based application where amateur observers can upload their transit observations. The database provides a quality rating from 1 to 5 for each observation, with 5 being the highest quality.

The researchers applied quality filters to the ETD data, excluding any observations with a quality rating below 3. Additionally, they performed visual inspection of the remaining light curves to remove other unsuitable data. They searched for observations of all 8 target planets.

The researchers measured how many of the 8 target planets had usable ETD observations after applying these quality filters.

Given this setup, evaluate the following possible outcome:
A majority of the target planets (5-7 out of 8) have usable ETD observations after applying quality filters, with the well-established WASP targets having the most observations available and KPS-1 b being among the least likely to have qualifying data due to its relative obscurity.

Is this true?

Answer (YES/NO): NO